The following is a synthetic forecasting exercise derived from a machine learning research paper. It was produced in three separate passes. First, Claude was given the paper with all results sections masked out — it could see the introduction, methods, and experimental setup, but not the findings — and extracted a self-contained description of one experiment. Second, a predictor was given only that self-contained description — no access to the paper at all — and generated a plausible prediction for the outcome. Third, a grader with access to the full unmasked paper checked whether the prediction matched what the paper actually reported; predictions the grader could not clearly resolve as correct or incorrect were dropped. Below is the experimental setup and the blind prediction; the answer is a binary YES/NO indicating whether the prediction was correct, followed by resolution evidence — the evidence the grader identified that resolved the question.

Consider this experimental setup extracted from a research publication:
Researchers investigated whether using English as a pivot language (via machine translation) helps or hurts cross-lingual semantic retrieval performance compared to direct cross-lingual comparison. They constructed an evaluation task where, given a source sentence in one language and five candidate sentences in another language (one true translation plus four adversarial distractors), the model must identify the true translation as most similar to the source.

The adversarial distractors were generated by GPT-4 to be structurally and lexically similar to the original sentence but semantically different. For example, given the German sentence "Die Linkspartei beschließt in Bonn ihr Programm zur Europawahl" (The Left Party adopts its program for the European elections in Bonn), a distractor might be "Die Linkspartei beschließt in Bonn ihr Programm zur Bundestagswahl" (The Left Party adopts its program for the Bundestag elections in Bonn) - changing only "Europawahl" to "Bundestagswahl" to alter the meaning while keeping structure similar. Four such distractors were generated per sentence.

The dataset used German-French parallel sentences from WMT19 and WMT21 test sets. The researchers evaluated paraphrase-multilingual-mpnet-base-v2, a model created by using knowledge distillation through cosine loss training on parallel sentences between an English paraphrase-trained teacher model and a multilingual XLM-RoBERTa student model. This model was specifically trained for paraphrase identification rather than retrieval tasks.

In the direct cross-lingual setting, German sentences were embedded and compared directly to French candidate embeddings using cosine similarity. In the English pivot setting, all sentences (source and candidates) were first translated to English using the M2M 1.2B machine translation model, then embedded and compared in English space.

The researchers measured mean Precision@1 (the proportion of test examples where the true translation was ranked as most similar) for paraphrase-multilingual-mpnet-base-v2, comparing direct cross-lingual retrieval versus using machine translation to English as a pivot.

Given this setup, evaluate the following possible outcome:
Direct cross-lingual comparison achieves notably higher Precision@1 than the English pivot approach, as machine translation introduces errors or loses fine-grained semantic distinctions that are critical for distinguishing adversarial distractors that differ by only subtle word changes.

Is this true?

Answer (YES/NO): YES